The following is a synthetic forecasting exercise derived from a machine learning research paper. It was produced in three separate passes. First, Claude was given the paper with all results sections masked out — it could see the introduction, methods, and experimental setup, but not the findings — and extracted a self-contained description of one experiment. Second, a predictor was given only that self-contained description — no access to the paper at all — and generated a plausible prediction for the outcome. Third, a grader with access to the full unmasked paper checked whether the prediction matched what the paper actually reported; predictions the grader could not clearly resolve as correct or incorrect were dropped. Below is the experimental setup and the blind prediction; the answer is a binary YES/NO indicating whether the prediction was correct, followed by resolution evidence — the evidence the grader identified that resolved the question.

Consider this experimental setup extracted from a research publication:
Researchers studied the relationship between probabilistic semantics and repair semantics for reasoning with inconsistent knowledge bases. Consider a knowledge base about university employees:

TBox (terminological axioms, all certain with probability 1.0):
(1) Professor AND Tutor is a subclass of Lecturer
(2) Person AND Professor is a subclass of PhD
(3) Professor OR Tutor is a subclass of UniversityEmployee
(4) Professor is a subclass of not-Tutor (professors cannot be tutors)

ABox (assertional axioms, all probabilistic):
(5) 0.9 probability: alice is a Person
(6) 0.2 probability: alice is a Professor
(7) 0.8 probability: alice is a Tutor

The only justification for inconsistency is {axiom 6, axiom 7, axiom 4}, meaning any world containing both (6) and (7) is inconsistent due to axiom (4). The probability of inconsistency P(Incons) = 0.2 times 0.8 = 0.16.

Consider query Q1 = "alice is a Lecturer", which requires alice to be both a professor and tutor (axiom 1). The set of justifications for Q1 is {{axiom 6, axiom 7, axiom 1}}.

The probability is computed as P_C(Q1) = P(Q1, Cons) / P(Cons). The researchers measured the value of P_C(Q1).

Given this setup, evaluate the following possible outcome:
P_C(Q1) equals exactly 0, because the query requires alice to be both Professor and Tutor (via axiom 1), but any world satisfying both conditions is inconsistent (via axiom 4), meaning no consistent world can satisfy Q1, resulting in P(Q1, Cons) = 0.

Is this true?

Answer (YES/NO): YES